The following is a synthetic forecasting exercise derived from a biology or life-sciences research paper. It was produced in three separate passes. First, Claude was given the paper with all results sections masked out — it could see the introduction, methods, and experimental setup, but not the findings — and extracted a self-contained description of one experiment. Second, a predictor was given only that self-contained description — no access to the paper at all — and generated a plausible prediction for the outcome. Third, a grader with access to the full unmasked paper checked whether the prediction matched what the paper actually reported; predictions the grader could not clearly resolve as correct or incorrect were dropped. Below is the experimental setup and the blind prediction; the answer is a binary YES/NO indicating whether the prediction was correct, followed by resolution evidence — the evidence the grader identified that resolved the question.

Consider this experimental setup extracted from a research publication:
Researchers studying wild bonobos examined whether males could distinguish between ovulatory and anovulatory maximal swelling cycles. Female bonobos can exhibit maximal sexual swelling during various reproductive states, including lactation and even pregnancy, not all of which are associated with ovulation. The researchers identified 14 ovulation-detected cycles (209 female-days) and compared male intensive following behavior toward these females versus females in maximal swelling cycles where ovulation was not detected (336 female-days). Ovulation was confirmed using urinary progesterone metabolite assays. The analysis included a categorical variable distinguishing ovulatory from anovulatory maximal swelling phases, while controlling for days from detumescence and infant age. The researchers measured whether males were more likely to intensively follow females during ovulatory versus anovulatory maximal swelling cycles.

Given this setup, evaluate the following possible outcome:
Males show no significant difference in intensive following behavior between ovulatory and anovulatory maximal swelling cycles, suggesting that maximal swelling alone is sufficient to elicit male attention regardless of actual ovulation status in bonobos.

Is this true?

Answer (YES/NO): NO